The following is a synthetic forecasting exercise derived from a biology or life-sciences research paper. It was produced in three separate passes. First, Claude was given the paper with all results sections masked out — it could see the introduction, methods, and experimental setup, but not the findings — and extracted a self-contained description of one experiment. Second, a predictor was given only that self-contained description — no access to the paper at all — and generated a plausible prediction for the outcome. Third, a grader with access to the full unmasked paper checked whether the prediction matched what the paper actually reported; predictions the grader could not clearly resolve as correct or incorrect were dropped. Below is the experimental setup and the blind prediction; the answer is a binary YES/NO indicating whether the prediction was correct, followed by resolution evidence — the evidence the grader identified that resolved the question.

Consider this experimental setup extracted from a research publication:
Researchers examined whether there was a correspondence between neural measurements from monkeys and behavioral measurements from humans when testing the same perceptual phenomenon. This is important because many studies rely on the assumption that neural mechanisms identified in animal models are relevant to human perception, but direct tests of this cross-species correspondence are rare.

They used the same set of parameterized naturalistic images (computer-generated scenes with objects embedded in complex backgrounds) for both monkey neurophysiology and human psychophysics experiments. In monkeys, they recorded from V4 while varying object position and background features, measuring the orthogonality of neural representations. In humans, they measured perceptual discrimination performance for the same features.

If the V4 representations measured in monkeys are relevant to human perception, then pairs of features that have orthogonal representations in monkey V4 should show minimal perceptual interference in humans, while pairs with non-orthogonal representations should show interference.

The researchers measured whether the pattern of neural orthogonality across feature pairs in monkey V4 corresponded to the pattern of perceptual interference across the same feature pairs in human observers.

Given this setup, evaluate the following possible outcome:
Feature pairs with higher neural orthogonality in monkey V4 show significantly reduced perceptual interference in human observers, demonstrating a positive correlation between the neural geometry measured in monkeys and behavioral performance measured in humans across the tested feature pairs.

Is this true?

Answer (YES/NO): YES